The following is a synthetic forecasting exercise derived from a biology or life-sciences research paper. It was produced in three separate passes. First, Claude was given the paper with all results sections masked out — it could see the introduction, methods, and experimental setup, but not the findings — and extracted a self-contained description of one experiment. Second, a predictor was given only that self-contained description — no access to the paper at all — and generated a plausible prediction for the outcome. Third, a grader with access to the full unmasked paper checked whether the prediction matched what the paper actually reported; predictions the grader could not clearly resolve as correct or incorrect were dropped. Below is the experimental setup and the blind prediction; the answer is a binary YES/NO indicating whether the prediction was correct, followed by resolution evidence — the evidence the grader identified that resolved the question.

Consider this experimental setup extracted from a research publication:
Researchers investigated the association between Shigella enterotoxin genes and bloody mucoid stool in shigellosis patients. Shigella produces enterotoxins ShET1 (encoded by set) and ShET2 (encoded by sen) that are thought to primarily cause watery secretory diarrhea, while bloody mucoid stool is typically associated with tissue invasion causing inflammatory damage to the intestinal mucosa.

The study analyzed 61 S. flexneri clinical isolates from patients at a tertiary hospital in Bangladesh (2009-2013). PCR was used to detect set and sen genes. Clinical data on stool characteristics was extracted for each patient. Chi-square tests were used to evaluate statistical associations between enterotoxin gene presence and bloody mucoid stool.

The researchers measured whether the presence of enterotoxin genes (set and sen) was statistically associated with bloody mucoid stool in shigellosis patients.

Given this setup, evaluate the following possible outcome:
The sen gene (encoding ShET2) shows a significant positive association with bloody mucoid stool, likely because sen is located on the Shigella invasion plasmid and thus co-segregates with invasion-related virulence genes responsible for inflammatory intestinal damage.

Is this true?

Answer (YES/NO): NO